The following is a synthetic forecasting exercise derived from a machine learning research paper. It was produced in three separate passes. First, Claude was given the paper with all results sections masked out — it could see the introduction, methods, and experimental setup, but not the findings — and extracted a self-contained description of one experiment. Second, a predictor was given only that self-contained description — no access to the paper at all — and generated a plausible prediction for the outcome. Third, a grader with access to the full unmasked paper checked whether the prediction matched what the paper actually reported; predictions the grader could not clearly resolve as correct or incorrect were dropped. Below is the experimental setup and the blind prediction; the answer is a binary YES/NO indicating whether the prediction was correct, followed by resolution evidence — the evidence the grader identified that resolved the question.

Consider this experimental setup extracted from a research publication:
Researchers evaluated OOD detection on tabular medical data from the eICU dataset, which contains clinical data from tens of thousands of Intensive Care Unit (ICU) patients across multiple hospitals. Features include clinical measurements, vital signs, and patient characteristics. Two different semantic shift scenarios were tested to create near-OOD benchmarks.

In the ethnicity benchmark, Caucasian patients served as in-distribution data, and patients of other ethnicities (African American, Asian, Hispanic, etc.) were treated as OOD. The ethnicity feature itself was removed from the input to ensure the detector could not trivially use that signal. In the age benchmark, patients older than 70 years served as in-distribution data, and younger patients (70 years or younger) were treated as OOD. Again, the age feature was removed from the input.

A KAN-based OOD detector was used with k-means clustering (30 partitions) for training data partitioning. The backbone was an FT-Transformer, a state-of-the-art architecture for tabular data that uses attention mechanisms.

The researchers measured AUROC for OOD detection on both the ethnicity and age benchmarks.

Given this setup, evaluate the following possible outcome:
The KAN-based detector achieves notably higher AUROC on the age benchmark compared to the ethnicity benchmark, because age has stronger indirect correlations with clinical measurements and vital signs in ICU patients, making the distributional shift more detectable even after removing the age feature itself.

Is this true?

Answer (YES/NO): NO